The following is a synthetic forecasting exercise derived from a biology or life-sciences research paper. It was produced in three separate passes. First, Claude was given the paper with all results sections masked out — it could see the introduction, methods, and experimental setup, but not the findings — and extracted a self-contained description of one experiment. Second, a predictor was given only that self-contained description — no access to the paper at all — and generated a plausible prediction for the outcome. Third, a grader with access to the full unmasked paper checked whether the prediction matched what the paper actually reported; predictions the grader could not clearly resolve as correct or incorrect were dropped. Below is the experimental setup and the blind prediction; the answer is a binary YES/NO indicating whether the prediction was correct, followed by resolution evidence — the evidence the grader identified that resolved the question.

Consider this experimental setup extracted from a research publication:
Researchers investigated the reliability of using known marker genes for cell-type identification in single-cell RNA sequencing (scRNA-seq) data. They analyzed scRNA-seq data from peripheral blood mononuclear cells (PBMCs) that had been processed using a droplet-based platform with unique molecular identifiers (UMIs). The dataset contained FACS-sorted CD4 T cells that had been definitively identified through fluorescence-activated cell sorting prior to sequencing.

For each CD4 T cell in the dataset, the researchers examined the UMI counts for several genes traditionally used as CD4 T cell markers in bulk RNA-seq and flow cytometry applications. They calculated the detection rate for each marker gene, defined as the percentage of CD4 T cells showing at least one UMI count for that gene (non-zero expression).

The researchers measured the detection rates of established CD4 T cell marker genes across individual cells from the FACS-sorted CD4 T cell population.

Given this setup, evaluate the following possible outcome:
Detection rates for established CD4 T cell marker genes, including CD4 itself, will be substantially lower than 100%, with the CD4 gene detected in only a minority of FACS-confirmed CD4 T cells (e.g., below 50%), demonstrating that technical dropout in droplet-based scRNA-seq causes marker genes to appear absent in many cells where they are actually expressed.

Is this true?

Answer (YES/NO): YES